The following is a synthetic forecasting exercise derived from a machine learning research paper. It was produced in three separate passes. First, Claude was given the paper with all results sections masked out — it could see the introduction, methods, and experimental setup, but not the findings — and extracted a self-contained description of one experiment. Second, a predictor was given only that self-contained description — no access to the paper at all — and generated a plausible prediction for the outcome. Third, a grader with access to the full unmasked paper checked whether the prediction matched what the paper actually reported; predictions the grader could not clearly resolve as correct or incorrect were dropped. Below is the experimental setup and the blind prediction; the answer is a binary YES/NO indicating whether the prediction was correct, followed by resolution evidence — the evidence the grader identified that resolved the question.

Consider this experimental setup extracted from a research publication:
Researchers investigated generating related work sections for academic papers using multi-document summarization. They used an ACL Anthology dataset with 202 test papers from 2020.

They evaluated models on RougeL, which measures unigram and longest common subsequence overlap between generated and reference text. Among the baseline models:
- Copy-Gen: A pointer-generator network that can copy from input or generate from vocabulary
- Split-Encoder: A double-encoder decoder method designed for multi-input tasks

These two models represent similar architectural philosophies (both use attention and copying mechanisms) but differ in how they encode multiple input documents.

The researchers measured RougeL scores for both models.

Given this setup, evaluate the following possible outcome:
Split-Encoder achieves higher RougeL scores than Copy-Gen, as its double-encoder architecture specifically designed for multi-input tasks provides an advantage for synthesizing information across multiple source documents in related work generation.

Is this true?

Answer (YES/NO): YES